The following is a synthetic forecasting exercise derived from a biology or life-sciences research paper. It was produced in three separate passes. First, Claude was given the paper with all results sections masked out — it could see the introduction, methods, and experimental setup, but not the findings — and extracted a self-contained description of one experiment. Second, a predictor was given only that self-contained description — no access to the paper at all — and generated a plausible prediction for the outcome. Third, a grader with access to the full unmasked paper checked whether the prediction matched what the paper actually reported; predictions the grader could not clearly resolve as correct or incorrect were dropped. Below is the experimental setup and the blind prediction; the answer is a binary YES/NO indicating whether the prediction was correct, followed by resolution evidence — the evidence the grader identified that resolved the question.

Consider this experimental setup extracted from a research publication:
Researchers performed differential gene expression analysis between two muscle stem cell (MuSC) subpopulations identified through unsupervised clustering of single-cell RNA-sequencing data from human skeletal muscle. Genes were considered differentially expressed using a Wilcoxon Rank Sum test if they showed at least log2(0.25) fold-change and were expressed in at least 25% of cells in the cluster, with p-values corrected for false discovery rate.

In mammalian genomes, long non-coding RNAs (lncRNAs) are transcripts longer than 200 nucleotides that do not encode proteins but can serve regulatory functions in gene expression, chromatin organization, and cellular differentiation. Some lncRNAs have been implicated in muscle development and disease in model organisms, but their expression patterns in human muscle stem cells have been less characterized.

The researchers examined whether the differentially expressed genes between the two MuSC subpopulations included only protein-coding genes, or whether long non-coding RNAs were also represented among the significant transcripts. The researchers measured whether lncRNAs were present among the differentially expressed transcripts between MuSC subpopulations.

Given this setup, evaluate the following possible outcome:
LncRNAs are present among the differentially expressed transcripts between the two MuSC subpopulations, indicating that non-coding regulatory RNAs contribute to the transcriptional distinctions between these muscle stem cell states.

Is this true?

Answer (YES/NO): YES